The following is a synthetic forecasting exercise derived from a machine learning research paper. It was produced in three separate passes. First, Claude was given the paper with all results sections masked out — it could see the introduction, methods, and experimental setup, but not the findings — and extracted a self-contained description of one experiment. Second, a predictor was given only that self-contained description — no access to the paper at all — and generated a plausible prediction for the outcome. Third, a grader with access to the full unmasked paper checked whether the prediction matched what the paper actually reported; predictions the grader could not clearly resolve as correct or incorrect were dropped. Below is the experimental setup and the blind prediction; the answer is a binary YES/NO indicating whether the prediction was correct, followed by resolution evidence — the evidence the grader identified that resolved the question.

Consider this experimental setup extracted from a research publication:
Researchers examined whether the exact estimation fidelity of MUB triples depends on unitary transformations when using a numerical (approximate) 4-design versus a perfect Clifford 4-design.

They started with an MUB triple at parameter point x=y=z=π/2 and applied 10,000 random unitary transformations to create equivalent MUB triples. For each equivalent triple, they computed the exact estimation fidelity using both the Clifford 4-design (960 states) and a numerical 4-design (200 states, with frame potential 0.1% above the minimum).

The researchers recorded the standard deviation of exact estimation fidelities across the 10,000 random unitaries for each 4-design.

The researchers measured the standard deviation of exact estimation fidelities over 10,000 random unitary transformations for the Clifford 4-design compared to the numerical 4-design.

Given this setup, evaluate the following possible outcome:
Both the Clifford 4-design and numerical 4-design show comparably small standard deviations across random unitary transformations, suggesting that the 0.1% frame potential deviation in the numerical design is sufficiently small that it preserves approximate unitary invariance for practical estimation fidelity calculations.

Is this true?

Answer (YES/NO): NO